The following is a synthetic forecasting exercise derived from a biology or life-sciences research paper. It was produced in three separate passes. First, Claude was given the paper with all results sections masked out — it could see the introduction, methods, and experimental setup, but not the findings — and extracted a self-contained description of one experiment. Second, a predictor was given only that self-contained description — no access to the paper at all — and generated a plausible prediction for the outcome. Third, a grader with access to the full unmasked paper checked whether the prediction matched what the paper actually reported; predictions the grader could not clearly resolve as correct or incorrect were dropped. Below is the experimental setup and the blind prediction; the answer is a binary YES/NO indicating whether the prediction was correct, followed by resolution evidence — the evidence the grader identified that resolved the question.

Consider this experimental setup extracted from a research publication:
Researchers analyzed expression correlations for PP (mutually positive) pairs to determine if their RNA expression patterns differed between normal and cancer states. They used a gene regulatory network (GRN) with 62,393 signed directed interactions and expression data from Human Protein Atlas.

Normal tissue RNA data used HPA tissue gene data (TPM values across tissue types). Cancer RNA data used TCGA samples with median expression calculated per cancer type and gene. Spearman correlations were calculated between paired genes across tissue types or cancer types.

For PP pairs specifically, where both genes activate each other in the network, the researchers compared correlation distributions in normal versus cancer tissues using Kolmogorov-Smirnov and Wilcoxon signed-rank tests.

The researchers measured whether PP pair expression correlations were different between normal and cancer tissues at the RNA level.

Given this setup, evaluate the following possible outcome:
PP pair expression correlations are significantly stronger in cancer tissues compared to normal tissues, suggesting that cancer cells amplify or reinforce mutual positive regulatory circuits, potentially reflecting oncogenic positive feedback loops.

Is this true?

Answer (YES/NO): NO